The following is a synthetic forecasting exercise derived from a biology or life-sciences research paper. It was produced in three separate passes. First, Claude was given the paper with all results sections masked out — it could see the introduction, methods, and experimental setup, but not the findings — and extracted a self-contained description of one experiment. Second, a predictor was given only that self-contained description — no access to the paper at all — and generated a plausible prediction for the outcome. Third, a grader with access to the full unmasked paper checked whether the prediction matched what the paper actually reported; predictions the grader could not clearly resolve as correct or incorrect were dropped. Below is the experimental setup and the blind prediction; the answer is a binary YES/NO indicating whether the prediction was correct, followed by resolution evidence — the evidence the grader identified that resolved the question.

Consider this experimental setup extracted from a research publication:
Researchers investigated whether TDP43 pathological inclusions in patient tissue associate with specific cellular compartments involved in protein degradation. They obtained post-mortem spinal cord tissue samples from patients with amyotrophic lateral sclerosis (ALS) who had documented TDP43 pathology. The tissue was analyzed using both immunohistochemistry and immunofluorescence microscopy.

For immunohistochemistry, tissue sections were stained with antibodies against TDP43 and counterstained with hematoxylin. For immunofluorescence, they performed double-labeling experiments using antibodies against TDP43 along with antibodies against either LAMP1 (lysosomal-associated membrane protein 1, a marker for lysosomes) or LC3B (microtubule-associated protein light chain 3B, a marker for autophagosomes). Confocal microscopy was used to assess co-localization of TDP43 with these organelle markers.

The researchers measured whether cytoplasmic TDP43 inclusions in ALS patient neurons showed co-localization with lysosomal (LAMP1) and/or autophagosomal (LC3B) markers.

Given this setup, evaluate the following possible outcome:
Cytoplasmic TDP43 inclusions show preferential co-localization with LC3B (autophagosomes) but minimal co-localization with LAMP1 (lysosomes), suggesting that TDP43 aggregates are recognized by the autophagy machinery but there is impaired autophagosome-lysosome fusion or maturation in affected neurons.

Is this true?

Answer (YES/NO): NO